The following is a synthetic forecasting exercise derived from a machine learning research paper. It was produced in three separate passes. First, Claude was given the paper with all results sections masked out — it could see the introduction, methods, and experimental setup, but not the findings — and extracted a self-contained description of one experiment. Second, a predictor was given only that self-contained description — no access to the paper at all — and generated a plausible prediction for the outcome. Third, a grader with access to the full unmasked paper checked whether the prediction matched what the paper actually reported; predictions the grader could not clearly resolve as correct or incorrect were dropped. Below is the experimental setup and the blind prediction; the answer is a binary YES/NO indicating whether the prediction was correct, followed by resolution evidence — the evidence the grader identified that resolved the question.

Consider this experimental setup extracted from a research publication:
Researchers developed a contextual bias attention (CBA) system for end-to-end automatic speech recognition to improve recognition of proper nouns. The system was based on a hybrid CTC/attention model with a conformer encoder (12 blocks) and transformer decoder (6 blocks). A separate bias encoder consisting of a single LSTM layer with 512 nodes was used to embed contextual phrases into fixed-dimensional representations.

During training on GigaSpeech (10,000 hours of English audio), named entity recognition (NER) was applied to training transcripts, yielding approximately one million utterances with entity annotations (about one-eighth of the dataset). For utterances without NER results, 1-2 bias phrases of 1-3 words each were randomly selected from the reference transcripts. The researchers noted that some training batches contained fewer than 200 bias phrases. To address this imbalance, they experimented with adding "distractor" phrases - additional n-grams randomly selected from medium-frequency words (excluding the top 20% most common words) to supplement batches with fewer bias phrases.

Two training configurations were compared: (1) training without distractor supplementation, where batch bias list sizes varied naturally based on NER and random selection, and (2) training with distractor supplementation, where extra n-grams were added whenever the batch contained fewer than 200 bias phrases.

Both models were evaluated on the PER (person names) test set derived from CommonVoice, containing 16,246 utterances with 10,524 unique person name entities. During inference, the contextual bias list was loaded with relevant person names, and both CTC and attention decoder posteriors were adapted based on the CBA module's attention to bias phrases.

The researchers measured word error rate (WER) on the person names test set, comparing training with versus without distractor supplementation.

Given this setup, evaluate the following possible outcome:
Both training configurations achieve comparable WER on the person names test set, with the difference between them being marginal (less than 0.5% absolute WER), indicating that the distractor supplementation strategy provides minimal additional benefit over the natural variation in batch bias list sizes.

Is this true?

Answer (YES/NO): NO